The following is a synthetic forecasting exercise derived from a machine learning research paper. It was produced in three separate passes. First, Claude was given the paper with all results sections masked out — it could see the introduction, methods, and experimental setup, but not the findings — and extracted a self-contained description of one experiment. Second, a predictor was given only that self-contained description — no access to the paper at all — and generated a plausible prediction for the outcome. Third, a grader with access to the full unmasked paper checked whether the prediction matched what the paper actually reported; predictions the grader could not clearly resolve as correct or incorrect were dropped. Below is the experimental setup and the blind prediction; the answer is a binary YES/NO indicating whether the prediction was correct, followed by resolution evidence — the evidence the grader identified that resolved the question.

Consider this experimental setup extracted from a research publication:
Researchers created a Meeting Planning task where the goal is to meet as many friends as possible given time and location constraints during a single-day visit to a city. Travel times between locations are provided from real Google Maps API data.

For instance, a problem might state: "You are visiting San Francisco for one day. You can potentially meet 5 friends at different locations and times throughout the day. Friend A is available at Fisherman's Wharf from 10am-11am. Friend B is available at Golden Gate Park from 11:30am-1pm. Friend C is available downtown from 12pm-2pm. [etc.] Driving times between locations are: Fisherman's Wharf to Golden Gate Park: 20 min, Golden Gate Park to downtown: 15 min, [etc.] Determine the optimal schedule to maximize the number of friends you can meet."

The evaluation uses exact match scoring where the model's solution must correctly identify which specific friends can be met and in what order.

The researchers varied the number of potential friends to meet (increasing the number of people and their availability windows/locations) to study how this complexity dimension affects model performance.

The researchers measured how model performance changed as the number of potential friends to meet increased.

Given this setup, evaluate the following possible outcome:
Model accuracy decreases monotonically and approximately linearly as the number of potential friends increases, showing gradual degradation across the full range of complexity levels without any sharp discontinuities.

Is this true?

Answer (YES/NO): NO